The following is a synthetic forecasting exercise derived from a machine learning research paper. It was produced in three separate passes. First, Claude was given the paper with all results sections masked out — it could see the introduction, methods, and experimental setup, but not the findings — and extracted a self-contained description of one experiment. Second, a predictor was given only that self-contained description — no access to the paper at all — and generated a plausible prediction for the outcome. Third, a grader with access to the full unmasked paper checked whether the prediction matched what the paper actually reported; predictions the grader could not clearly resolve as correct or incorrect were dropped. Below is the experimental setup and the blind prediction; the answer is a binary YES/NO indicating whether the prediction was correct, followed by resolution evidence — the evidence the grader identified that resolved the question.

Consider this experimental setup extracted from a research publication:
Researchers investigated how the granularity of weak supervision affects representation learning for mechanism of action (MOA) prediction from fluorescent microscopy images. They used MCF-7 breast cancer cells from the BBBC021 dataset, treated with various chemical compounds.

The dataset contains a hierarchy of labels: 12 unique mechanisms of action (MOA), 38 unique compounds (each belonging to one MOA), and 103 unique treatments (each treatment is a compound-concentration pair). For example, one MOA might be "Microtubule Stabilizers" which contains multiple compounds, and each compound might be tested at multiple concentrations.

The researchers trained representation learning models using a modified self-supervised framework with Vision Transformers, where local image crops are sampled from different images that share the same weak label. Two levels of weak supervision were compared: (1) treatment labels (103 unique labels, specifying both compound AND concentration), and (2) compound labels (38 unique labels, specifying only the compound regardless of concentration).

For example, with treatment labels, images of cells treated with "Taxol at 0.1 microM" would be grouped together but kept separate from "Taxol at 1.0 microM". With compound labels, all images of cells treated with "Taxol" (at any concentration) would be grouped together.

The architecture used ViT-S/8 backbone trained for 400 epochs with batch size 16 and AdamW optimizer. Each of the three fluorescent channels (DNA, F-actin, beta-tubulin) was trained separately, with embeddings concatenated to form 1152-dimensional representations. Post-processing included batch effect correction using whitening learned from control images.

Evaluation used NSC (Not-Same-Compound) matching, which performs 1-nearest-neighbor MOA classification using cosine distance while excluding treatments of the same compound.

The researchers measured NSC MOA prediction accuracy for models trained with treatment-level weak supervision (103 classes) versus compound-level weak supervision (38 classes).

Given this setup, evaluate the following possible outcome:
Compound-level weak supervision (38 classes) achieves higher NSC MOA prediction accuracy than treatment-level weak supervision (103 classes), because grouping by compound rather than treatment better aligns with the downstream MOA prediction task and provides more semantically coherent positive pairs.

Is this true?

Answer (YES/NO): YES